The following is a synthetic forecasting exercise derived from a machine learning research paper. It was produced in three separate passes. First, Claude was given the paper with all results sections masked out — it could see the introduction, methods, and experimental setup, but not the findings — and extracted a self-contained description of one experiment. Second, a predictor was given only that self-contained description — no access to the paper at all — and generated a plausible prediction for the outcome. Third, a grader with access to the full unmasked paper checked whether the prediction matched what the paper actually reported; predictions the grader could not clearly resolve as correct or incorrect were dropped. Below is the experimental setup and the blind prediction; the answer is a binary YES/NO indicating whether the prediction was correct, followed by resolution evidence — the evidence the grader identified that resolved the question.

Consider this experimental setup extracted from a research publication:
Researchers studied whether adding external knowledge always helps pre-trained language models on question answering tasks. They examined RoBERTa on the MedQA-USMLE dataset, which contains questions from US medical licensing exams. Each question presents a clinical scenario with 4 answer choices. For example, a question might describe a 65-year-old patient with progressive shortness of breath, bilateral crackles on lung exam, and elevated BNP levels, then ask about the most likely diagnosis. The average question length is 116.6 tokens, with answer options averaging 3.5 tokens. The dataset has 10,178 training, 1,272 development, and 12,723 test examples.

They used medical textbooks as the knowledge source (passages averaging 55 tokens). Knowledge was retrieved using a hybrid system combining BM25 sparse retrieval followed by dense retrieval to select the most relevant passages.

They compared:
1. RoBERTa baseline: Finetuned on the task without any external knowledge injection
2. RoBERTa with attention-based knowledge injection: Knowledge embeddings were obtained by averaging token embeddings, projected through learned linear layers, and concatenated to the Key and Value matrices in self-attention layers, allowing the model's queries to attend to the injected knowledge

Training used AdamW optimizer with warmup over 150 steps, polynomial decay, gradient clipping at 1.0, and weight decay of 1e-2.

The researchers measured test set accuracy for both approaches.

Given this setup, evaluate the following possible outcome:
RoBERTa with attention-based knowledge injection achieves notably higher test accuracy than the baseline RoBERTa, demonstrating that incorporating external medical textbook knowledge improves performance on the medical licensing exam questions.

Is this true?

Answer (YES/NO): NO